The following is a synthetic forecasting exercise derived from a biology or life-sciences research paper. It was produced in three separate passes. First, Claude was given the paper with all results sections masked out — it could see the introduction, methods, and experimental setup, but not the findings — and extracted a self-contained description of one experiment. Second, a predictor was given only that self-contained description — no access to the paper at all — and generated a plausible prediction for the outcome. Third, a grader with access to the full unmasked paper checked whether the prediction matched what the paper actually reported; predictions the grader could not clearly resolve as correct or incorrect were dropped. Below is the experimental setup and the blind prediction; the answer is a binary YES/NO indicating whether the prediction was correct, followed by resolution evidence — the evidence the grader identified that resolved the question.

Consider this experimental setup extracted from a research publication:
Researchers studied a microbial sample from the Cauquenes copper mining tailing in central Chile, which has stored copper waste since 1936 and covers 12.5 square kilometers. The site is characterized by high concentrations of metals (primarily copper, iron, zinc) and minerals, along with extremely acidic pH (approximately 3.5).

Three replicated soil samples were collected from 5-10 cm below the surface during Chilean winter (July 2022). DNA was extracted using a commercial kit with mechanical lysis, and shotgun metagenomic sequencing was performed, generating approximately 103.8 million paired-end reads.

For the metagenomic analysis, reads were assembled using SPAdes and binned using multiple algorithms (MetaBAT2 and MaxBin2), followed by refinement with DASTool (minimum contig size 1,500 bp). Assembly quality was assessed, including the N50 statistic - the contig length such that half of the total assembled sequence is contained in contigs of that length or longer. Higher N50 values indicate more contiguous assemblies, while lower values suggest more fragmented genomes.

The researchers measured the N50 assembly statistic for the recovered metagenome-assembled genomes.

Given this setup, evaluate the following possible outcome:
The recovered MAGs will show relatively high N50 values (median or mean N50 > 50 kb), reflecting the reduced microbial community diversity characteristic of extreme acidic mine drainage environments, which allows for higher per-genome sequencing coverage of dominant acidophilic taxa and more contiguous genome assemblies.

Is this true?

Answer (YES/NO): NO